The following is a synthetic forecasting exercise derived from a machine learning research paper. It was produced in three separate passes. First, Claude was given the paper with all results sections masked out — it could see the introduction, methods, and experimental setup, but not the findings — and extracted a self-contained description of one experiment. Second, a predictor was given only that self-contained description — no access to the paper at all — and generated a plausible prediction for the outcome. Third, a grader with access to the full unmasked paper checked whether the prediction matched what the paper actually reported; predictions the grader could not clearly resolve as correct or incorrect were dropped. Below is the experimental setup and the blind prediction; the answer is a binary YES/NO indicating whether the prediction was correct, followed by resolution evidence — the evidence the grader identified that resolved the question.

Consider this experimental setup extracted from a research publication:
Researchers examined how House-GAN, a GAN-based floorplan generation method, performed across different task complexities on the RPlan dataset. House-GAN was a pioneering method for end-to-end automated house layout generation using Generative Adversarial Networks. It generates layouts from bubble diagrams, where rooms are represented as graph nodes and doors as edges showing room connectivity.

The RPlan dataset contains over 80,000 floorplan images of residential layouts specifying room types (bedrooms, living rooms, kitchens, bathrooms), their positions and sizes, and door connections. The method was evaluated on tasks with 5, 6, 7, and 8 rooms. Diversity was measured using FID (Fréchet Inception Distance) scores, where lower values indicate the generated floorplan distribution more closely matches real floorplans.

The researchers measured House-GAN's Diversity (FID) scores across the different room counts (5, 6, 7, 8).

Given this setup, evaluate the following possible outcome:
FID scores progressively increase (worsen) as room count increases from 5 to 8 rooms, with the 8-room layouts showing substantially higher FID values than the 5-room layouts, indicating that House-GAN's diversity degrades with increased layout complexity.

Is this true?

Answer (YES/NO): NO